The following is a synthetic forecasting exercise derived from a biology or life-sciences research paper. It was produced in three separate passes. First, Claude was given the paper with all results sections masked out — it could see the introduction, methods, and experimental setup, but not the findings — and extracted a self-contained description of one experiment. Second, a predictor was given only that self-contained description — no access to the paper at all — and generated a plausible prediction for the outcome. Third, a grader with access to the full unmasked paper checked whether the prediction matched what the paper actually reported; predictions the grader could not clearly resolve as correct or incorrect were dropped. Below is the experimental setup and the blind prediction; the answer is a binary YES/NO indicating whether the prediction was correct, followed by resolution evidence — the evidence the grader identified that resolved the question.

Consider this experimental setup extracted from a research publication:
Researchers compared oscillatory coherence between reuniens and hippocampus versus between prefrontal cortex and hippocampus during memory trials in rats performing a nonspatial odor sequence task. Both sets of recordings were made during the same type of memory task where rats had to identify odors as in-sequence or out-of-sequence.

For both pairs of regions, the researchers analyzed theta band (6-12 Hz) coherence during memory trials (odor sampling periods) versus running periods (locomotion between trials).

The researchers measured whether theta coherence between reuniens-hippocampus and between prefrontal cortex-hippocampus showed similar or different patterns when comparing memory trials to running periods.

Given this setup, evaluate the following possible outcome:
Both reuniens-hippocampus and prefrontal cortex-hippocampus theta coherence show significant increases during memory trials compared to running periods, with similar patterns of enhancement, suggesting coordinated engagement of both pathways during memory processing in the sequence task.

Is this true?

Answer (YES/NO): NO